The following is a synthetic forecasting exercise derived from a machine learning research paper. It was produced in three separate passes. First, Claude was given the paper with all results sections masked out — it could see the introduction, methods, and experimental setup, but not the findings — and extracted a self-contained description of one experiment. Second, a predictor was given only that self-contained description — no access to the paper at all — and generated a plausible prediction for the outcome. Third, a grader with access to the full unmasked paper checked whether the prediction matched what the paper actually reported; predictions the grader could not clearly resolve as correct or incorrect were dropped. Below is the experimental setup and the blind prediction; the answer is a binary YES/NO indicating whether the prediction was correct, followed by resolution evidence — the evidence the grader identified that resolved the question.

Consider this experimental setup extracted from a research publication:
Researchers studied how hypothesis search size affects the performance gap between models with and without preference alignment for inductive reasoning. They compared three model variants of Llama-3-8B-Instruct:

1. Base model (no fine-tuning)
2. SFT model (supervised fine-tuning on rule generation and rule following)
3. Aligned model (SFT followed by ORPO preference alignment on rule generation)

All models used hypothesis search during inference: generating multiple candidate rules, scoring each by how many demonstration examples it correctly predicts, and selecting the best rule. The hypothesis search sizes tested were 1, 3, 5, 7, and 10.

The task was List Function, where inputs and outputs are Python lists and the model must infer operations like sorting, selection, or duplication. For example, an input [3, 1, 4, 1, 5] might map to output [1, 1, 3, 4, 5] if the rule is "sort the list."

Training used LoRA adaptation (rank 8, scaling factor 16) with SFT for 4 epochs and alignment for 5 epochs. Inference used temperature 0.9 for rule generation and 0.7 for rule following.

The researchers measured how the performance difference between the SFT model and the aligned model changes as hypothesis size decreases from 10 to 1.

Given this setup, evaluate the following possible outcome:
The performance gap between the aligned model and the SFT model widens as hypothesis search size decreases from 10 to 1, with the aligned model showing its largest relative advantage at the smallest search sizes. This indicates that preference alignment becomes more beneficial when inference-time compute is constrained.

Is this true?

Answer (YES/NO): YES